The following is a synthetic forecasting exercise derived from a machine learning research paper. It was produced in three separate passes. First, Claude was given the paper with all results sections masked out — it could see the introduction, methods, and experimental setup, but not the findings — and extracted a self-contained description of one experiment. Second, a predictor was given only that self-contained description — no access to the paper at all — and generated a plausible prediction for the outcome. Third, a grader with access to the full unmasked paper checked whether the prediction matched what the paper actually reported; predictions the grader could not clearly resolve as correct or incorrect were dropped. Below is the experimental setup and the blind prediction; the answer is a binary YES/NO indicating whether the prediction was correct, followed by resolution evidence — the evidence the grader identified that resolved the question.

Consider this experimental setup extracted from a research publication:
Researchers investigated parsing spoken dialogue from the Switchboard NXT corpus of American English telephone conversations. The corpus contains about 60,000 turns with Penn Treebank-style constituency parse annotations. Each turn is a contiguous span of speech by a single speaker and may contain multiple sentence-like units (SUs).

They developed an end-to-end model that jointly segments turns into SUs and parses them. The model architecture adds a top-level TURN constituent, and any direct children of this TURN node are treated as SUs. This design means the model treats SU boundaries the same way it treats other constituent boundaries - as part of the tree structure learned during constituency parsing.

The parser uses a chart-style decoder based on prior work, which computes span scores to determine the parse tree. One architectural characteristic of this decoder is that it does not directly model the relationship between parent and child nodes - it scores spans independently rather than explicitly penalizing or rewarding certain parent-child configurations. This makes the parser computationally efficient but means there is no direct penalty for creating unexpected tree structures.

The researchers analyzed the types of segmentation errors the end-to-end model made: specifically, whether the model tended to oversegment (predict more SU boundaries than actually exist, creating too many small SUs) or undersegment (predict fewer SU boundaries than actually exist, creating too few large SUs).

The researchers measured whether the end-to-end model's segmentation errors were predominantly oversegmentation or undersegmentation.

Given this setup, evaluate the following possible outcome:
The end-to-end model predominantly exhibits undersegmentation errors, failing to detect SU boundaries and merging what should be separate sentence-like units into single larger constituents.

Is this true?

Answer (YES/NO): NO